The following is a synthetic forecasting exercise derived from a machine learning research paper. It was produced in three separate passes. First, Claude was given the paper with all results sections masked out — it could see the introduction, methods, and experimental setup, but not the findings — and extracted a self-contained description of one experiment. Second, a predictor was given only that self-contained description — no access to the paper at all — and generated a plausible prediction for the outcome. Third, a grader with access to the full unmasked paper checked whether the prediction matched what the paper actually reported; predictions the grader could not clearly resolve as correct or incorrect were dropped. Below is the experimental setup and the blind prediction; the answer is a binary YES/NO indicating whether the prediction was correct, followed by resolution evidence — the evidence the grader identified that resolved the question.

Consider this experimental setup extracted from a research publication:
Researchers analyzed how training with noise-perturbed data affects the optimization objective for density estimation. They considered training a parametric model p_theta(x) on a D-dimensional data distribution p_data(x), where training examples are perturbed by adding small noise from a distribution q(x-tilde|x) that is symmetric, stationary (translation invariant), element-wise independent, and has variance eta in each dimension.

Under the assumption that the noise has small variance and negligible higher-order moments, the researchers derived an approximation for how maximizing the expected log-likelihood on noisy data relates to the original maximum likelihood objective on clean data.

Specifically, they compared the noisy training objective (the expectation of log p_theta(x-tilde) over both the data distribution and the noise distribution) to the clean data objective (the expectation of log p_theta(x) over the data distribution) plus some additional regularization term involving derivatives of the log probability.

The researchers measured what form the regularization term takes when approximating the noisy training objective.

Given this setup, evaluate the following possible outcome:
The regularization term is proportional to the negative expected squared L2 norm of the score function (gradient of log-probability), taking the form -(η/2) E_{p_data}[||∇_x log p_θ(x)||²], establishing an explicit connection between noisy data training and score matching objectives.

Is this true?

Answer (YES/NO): NO